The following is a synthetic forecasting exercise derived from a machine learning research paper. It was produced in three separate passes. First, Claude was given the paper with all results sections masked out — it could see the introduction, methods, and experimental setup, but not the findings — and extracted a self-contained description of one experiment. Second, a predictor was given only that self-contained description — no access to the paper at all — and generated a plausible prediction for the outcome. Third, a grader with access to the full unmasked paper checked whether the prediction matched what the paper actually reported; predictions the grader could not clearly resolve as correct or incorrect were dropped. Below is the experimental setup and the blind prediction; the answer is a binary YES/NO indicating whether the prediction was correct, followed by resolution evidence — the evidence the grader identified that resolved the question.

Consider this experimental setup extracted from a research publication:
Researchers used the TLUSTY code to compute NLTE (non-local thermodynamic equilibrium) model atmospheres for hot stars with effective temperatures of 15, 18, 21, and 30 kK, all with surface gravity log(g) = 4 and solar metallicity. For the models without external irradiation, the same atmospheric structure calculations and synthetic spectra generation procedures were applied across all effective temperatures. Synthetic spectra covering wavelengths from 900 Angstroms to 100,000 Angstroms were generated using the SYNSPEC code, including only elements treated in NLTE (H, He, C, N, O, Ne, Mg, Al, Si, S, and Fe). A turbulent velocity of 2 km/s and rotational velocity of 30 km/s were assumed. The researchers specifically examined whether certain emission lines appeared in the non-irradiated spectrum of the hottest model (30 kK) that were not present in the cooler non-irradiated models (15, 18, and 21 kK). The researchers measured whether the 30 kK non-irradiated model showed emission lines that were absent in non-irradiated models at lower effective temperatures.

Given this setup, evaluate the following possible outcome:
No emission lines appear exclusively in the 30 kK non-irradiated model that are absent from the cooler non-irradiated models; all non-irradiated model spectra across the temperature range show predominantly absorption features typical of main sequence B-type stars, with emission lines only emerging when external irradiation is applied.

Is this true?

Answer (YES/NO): NO